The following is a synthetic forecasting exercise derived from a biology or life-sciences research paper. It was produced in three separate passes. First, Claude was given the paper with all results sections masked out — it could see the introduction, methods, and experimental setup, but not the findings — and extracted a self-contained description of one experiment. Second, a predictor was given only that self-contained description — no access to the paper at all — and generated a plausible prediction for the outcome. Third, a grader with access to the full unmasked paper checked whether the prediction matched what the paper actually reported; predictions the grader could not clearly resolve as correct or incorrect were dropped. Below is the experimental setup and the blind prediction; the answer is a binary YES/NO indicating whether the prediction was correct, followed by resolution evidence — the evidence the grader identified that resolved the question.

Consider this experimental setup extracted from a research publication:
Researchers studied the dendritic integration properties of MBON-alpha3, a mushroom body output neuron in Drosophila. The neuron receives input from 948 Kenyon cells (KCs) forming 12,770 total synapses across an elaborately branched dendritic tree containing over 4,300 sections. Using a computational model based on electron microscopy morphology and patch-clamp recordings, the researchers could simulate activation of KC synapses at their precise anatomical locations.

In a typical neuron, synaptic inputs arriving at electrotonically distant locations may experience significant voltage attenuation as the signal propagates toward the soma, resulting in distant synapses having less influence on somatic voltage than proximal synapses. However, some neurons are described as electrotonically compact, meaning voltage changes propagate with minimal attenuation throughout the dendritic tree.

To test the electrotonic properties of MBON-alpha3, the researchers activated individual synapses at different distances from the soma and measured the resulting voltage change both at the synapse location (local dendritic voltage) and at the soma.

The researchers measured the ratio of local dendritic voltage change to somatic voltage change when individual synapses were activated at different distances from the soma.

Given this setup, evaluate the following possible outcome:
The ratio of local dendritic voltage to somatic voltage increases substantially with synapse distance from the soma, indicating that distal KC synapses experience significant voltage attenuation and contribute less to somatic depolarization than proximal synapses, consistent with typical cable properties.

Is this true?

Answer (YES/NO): NO